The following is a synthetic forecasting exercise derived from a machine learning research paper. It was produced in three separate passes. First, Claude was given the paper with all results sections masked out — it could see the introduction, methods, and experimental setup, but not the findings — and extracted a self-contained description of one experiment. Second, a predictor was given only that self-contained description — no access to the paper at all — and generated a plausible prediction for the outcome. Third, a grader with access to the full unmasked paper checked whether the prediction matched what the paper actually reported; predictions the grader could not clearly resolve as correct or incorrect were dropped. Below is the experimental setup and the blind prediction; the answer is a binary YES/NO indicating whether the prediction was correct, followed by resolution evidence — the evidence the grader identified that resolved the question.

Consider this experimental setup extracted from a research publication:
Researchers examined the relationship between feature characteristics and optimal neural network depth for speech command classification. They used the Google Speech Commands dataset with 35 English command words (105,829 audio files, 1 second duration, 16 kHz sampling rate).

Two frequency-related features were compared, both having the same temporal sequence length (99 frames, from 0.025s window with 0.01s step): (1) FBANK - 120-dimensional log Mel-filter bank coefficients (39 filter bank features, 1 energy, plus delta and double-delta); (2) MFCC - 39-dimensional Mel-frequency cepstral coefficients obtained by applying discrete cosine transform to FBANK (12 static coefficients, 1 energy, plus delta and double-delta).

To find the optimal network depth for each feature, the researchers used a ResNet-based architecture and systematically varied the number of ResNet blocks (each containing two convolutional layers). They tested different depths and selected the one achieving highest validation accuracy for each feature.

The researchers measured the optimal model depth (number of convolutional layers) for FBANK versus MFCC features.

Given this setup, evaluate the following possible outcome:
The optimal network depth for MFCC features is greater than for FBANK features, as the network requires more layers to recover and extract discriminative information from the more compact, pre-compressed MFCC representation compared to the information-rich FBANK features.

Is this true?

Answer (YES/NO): YES